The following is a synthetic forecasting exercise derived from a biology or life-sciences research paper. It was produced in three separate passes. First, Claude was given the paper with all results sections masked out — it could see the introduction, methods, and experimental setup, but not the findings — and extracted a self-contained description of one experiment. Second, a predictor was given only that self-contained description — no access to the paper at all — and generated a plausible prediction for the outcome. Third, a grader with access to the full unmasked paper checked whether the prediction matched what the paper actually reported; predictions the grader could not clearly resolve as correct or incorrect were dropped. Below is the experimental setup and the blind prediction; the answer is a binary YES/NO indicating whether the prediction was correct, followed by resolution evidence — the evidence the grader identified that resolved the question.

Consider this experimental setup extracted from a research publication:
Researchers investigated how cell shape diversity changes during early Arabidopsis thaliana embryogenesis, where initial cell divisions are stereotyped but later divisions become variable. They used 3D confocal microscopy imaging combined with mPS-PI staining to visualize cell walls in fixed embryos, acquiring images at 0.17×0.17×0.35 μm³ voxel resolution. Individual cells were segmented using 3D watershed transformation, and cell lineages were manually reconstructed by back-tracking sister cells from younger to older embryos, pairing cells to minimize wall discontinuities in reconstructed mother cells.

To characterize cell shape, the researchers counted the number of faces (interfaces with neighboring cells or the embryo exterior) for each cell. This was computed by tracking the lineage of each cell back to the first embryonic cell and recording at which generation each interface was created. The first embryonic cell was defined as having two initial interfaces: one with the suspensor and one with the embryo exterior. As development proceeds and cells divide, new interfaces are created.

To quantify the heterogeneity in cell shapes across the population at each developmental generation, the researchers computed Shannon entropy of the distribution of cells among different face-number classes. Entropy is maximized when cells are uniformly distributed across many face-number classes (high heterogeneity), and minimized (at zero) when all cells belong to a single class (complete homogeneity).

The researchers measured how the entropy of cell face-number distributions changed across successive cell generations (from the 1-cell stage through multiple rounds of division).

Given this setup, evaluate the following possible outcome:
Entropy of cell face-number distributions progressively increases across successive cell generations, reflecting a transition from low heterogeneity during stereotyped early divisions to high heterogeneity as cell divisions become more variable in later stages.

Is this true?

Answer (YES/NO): NO